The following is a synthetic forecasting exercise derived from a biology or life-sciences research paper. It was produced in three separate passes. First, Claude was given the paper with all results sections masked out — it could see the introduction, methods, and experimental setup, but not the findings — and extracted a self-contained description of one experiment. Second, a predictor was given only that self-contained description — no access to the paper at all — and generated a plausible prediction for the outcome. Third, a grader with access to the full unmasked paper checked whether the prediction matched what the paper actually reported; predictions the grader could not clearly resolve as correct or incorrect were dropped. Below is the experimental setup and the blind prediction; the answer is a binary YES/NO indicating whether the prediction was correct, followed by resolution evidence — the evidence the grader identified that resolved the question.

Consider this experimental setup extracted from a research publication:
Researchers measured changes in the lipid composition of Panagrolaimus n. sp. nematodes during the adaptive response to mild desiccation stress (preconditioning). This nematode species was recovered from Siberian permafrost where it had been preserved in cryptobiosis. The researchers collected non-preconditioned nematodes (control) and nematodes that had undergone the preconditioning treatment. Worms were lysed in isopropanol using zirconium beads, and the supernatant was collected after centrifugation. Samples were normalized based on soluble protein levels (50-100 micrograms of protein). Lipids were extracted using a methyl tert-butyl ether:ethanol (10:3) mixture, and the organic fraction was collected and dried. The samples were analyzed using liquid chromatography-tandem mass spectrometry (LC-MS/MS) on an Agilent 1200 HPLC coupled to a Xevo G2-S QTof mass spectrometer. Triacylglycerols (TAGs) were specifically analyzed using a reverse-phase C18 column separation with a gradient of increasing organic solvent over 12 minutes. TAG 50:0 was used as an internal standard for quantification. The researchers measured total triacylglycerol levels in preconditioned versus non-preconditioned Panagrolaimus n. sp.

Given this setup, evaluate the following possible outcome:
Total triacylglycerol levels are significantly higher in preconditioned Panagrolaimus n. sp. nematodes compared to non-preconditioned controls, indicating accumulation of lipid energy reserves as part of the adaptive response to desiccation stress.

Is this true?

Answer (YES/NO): NO